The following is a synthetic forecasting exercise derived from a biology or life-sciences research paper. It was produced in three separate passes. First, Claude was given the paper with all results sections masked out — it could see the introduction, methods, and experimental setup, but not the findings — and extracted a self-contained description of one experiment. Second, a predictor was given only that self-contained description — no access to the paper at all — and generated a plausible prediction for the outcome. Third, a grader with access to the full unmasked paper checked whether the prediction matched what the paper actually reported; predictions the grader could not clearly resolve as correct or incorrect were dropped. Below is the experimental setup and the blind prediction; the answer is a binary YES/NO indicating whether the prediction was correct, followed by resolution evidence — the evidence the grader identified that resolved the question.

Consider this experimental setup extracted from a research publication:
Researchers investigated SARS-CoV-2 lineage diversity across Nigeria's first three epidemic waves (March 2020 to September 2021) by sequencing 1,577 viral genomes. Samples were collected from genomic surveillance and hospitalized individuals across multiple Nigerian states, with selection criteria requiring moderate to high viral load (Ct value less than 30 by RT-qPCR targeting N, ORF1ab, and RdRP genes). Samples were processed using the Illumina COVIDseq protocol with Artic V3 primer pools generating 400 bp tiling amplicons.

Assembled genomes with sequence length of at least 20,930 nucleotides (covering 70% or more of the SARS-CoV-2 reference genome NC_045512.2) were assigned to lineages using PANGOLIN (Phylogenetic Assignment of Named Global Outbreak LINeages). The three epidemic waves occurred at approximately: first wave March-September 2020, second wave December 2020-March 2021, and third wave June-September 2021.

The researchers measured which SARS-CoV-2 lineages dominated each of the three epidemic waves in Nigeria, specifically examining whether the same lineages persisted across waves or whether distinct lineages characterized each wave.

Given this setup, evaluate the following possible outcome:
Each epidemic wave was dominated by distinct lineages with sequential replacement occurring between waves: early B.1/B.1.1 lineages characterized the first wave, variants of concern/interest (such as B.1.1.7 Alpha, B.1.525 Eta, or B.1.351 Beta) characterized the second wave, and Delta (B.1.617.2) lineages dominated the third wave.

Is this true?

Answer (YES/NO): YES